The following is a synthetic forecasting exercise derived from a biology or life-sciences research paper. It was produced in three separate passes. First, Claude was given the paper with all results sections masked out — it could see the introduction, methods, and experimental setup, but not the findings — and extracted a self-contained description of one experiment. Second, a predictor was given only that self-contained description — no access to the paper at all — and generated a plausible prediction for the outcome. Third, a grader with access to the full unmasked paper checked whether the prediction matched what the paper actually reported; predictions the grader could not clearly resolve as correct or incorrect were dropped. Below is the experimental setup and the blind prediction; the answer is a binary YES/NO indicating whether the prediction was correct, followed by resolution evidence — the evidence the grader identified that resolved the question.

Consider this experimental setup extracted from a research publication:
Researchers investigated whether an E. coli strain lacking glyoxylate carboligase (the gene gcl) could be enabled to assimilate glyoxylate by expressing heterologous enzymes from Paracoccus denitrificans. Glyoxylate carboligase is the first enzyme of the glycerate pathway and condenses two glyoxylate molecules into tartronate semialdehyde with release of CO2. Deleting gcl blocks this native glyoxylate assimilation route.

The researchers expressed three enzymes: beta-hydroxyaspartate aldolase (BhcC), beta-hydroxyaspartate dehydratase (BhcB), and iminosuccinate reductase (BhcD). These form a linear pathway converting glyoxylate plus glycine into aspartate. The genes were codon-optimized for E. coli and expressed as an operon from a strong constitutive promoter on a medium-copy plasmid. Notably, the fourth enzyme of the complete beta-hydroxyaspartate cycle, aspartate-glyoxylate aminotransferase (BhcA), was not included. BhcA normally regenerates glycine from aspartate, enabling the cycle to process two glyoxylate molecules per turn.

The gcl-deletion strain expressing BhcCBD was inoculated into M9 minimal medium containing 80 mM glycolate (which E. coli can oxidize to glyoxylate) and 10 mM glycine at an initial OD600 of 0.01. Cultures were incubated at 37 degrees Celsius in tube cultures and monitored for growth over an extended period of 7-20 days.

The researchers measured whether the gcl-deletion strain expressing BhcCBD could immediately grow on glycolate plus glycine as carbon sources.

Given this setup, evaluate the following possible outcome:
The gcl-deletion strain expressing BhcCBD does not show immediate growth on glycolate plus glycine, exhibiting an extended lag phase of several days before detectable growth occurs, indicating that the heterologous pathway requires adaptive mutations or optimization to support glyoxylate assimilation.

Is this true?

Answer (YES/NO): YES